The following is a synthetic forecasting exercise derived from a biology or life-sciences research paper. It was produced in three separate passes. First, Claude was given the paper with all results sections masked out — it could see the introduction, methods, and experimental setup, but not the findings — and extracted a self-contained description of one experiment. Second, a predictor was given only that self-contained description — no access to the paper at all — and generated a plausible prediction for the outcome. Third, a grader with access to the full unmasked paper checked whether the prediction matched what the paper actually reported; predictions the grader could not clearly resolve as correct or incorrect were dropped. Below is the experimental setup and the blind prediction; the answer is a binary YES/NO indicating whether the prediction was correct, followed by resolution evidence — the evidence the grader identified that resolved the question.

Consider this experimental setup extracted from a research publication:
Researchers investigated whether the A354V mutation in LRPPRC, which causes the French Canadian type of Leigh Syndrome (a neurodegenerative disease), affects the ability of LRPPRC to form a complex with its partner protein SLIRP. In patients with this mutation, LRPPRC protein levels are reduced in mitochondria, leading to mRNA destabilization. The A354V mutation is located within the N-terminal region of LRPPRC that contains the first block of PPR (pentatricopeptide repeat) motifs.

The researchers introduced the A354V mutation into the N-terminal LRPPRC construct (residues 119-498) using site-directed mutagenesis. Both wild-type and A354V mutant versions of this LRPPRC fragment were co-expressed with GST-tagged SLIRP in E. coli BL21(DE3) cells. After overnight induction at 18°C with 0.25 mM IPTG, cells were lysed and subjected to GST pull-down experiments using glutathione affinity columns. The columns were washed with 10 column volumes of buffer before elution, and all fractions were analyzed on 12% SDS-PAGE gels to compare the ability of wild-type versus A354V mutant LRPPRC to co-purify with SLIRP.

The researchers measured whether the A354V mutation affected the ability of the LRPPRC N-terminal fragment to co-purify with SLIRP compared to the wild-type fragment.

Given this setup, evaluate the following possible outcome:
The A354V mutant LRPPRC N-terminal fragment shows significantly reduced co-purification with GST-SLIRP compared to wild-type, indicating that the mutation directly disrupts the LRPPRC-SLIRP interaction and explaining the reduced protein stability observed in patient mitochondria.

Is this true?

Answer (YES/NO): YES